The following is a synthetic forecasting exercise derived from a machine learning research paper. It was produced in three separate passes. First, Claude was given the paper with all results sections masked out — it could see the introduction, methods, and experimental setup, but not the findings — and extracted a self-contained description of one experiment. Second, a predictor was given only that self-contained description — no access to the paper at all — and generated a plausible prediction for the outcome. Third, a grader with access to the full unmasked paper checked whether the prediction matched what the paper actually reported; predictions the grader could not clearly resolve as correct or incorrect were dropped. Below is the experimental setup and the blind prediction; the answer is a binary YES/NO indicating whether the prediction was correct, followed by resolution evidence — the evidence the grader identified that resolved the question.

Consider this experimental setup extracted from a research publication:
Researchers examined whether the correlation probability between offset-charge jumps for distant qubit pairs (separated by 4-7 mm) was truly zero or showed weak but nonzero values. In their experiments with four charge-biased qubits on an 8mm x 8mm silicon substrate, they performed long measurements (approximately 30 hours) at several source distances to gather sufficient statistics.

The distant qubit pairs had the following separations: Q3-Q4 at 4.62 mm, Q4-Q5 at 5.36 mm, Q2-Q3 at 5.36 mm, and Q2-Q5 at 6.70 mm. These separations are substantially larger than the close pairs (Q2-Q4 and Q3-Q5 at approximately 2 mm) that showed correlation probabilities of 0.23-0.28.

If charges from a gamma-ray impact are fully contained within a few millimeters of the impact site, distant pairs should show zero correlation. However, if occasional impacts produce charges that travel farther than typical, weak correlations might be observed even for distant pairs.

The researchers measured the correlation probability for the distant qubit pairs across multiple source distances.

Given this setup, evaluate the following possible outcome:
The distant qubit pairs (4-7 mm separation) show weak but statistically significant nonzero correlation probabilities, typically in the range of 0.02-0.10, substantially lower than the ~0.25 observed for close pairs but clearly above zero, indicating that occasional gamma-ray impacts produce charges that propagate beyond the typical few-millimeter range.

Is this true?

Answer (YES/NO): NO